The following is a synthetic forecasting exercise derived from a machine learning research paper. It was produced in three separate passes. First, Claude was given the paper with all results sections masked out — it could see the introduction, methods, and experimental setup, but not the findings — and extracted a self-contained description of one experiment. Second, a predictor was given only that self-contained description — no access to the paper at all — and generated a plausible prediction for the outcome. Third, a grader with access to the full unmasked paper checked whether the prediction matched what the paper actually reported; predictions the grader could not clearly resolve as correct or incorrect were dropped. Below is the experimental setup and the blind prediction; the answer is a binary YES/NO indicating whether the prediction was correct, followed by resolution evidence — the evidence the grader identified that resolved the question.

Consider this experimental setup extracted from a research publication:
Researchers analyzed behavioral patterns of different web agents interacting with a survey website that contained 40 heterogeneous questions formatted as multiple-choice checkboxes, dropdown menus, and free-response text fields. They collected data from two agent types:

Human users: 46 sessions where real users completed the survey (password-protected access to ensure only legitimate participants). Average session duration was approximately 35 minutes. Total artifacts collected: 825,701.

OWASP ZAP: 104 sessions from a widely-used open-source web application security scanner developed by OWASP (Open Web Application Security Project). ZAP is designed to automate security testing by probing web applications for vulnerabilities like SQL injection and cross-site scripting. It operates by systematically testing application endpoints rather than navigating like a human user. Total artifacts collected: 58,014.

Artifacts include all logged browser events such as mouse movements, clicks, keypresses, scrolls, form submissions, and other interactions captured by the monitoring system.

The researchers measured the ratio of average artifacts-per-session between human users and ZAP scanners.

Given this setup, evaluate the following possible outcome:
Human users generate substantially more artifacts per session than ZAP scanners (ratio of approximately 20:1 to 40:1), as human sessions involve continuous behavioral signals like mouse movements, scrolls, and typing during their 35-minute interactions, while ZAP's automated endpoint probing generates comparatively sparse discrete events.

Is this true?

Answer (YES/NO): YES